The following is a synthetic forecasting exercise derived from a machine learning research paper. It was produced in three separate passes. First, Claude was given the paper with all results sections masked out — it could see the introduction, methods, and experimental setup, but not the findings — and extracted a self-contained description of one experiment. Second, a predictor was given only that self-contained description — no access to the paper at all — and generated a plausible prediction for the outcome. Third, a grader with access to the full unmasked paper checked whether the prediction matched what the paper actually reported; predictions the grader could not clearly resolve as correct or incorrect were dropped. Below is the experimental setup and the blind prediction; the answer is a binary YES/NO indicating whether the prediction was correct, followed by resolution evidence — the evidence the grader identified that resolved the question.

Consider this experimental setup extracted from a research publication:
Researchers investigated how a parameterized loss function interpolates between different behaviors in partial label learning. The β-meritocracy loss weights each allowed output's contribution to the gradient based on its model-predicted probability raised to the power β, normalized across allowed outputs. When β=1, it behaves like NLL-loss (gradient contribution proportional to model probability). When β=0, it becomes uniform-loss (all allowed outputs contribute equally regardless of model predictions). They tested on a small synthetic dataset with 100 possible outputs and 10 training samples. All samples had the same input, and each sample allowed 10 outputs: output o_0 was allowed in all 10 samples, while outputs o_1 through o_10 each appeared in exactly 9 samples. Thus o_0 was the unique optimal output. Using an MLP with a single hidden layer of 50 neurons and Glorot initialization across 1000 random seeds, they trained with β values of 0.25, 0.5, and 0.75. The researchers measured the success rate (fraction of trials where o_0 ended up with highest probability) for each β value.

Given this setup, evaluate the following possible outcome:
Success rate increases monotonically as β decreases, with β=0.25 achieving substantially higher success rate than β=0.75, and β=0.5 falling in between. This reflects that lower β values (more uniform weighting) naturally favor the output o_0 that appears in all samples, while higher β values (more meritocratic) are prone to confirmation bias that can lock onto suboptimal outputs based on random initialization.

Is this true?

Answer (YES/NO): YES